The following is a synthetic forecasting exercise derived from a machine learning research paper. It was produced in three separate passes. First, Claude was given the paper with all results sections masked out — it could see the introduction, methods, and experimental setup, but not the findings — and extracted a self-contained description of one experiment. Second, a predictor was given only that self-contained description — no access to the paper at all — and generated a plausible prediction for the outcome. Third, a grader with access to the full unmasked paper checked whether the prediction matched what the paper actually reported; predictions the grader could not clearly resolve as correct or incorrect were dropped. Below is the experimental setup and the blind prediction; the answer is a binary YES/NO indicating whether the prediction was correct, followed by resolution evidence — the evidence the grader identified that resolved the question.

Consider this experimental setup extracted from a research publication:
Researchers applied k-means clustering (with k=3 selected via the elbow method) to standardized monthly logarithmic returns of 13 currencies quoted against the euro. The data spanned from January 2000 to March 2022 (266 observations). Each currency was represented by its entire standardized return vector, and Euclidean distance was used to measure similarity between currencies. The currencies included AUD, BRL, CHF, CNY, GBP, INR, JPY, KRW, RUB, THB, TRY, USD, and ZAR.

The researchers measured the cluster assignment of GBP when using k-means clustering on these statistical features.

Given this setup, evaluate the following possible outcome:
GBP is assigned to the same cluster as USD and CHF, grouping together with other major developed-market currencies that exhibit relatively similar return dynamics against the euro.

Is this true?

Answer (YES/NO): NO